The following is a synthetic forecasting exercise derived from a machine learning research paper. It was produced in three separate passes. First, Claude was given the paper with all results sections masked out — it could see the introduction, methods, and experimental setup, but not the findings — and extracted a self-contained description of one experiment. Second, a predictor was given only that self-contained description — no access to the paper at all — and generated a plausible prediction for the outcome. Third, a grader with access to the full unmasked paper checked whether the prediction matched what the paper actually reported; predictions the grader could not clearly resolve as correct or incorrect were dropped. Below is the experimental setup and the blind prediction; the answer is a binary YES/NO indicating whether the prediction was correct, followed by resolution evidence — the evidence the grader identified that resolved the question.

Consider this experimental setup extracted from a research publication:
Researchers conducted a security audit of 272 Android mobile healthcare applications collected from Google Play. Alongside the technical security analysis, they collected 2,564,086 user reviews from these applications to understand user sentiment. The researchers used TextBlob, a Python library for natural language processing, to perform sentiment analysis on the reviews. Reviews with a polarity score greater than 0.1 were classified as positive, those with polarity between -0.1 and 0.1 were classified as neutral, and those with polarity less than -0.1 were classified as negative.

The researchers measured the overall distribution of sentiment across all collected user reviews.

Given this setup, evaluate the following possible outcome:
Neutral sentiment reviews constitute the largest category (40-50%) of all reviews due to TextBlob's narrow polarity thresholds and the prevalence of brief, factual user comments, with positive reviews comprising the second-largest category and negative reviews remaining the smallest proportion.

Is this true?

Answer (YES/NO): NO